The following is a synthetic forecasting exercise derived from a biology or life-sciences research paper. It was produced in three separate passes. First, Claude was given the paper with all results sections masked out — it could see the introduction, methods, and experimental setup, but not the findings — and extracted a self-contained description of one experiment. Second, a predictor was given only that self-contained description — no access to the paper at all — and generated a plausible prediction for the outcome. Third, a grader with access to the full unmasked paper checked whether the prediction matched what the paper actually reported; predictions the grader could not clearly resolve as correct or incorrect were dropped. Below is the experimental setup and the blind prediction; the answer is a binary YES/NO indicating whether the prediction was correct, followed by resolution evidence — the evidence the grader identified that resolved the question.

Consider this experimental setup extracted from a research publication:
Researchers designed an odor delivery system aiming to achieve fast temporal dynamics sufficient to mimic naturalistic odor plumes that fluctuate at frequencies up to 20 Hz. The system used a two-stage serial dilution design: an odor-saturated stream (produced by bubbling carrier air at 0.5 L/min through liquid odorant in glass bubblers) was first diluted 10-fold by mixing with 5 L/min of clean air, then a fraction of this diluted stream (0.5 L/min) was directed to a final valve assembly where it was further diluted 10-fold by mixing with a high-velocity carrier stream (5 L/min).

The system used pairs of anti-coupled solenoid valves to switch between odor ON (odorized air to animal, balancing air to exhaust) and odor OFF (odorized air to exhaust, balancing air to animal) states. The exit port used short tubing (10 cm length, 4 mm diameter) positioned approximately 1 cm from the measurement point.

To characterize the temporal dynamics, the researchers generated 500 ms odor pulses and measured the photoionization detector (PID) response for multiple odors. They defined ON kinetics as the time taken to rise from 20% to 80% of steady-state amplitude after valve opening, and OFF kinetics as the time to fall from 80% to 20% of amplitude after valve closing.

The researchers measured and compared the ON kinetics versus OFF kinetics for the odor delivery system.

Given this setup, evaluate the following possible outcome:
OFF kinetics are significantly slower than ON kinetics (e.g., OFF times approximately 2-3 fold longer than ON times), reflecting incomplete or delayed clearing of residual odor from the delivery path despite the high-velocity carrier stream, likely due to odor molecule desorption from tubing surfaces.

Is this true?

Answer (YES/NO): NO